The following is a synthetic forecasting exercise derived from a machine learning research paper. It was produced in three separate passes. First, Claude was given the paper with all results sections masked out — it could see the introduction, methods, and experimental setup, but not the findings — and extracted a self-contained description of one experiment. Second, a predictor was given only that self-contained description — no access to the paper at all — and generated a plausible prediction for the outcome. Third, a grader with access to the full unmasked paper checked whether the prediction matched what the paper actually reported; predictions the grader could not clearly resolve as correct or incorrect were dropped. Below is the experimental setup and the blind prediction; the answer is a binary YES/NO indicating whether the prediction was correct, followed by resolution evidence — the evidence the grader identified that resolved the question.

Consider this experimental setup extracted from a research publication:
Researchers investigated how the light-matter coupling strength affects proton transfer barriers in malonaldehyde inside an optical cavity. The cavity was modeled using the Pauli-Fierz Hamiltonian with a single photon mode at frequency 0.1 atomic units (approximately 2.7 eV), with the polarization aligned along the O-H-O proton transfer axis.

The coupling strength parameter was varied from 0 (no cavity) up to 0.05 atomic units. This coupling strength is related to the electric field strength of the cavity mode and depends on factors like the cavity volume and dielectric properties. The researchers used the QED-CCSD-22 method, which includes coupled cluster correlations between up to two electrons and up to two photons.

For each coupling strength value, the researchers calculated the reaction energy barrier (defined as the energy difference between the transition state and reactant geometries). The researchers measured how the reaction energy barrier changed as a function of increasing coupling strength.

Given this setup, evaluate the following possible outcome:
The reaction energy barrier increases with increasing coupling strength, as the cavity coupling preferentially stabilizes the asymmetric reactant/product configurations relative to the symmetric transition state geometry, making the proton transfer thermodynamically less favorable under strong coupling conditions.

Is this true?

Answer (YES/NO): NO